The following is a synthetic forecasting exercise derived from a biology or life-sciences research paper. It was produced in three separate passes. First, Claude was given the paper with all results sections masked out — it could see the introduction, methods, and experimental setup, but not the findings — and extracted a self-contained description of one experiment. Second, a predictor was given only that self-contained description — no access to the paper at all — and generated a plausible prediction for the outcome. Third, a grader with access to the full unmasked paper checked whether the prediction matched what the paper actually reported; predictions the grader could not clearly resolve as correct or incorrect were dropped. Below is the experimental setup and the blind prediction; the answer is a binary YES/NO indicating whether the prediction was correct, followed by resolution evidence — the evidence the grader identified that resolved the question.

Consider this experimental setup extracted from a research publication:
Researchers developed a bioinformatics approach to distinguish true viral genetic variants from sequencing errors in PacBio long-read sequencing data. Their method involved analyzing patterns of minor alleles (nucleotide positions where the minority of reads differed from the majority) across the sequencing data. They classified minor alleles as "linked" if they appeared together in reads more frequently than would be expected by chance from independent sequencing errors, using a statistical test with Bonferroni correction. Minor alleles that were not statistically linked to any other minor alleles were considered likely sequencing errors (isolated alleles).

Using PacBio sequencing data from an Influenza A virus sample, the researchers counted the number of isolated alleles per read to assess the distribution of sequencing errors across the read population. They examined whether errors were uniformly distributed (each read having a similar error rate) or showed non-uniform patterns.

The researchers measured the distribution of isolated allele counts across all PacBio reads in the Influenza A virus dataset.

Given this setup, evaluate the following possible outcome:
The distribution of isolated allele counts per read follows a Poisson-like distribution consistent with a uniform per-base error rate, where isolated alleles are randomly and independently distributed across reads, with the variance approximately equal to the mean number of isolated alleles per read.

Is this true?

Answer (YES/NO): NO